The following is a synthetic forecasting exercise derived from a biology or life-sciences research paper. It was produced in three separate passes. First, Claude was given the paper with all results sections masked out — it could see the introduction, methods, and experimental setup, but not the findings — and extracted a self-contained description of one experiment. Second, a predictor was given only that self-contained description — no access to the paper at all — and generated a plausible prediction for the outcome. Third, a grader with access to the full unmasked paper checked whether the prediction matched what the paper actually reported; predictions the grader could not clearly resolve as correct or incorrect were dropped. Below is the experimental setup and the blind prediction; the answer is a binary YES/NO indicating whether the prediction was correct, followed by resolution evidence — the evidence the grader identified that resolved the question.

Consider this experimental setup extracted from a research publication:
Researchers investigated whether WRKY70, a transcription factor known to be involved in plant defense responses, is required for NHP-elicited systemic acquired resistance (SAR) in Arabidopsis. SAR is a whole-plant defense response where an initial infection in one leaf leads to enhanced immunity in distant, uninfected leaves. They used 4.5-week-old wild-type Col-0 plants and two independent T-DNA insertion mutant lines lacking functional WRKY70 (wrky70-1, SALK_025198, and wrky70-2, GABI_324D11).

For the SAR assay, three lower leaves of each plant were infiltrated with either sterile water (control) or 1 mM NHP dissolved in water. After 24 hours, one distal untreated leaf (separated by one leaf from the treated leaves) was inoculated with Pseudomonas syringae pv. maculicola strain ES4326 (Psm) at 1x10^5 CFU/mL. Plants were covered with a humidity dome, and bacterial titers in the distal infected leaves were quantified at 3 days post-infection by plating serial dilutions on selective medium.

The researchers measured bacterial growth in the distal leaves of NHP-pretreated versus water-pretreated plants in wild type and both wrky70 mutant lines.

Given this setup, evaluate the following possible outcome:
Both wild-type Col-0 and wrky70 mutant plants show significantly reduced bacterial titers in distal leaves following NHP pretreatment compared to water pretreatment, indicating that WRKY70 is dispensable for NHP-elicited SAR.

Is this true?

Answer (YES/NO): NO